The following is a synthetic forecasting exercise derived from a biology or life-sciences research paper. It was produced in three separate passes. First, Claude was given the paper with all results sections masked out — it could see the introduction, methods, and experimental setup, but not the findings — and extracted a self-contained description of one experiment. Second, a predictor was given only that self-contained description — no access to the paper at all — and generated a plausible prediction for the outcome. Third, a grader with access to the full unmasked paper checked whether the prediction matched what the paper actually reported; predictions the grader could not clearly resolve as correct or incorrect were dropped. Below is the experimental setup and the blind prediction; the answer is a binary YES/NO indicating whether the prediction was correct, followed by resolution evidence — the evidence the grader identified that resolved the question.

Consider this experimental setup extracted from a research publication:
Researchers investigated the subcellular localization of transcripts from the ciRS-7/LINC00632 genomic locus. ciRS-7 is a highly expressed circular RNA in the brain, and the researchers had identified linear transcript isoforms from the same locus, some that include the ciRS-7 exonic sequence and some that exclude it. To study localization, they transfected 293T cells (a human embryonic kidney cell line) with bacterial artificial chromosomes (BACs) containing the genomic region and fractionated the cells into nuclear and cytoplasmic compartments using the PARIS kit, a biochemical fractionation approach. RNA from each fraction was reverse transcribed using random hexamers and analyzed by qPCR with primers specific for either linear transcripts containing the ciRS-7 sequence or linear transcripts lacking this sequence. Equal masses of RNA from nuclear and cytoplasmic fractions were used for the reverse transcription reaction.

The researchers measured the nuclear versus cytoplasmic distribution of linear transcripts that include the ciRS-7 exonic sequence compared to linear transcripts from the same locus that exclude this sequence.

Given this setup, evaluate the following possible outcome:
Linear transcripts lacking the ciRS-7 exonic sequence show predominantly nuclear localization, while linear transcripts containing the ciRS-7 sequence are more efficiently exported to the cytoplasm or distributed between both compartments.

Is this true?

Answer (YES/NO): YES